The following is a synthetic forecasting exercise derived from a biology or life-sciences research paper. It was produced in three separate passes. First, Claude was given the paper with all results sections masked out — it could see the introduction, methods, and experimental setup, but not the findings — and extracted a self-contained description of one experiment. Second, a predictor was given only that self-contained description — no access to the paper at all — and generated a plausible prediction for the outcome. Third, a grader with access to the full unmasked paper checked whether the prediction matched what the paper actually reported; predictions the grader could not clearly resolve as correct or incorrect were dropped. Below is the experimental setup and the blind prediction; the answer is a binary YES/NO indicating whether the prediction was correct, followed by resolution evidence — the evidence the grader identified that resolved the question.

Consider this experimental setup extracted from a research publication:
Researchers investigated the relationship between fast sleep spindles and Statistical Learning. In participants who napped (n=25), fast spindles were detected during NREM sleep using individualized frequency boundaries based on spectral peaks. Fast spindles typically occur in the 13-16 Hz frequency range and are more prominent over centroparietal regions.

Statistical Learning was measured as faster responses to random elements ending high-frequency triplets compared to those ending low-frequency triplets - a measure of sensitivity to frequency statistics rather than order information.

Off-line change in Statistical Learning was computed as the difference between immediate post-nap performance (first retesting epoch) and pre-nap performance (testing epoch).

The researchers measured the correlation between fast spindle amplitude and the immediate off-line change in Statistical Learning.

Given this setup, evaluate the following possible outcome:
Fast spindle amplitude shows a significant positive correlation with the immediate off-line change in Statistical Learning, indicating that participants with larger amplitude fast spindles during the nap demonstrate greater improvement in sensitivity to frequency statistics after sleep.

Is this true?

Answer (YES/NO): NO